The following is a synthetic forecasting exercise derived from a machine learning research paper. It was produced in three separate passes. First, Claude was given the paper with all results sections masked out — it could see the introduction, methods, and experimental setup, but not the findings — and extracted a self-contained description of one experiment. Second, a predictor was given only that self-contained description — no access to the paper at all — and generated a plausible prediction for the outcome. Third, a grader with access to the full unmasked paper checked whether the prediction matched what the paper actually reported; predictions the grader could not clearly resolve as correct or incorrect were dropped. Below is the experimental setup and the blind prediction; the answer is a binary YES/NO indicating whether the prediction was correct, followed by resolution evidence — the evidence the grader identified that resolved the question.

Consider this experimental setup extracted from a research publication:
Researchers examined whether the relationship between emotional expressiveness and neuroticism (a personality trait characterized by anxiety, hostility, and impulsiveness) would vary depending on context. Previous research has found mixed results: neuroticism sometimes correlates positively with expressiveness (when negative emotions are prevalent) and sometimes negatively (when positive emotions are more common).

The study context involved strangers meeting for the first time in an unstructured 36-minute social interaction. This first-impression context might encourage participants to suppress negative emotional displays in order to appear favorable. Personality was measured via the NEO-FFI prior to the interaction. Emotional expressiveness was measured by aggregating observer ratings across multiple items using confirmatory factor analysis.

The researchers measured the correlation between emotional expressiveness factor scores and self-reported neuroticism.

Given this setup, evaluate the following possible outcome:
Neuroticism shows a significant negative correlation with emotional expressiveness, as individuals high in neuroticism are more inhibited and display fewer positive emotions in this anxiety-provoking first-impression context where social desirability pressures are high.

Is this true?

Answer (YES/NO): NO